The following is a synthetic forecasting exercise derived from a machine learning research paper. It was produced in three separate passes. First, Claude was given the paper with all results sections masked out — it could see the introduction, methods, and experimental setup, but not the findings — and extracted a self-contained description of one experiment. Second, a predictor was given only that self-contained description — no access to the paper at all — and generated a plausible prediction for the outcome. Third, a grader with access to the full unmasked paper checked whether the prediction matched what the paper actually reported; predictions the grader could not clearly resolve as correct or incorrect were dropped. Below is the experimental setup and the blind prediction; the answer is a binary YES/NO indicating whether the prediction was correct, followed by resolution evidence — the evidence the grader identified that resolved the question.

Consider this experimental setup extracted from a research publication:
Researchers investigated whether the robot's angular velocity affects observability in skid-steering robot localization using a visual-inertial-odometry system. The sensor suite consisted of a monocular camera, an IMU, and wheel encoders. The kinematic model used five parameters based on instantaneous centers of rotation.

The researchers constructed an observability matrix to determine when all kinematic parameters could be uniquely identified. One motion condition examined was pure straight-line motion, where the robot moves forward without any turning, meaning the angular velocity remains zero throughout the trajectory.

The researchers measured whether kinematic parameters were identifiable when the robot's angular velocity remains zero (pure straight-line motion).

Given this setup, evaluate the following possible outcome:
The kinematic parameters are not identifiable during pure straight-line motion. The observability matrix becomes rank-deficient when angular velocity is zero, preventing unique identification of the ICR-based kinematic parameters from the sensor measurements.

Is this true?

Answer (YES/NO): YES